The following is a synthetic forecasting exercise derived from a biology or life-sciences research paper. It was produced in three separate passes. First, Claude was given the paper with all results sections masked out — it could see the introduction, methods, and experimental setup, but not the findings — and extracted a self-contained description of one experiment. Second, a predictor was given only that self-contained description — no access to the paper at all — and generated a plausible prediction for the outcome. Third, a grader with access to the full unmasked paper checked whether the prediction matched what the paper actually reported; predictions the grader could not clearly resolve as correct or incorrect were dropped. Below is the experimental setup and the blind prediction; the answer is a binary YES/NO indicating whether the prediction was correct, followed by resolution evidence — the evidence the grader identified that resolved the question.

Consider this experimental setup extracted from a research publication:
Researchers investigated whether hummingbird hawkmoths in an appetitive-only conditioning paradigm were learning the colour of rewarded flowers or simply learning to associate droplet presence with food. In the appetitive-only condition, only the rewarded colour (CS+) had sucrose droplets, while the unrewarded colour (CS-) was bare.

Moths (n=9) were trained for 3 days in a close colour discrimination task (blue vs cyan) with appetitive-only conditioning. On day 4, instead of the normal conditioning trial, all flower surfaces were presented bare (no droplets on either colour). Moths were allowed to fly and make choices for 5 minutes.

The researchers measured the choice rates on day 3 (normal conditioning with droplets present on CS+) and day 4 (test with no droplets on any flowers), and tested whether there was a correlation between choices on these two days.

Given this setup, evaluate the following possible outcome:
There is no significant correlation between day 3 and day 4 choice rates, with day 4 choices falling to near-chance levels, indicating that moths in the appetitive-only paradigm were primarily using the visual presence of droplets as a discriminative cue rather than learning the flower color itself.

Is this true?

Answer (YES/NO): NO